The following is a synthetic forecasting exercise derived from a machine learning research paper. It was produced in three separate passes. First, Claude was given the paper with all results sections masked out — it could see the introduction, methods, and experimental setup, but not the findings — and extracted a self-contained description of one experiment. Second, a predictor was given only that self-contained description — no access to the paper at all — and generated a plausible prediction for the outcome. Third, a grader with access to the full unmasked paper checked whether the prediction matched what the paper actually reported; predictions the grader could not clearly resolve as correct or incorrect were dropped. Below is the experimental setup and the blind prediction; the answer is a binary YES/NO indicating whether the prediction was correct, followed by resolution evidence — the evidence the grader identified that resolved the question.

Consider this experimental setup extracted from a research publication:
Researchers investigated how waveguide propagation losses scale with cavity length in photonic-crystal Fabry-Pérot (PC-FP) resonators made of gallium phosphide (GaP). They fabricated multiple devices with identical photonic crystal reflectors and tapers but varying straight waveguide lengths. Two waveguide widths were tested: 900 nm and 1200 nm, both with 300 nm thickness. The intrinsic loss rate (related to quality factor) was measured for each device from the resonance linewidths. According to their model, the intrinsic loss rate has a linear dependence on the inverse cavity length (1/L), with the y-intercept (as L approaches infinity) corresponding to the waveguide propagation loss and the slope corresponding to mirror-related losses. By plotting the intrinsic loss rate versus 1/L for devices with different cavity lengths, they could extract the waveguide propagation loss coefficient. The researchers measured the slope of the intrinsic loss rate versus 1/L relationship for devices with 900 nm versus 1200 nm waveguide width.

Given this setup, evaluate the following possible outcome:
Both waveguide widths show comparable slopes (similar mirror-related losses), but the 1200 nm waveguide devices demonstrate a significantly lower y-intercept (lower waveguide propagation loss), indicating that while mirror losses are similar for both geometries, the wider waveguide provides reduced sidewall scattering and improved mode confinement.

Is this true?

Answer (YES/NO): NO